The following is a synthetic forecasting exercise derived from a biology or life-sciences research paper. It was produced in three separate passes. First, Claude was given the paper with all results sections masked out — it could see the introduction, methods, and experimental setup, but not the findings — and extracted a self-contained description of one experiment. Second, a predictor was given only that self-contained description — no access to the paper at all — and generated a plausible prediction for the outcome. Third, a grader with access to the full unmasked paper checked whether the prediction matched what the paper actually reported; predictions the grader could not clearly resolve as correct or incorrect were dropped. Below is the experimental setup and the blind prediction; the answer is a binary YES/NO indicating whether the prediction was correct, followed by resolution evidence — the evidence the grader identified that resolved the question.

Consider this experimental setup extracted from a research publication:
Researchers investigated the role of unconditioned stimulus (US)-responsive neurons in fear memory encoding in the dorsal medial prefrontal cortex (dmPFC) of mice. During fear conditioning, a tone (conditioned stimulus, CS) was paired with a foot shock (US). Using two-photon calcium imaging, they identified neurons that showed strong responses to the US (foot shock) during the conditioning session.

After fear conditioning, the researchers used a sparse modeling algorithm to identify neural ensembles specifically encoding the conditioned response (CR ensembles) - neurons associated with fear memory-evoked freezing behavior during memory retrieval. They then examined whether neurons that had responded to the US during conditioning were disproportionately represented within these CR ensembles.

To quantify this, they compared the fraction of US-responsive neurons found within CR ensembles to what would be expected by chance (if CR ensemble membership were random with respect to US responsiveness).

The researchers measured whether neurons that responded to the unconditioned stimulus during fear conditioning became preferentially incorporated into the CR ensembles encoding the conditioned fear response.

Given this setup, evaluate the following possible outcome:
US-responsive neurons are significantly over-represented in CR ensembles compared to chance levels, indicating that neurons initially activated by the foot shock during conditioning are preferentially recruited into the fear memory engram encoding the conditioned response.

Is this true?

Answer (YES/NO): YES